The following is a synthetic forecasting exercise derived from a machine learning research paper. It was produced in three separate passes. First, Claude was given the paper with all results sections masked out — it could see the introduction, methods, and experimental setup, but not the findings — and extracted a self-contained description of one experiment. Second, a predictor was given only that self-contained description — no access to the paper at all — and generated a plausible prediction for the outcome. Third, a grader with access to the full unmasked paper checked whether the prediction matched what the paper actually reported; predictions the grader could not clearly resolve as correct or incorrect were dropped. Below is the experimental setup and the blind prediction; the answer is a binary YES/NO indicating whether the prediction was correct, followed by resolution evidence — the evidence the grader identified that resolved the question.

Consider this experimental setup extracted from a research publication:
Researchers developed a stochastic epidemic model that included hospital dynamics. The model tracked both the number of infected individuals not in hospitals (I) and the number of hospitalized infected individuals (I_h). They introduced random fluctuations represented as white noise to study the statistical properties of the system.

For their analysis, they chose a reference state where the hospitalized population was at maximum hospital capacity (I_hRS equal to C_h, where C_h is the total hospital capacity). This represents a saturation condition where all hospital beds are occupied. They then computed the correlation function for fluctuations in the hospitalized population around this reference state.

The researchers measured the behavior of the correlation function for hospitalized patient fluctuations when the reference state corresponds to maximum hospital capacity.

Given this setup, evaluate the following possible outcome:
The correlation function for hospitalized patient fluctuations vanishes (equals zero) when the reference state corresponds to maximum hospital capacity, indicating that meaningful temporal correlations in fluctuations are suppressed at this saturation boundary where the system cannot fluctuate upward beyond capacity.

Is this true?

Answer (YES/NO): NO